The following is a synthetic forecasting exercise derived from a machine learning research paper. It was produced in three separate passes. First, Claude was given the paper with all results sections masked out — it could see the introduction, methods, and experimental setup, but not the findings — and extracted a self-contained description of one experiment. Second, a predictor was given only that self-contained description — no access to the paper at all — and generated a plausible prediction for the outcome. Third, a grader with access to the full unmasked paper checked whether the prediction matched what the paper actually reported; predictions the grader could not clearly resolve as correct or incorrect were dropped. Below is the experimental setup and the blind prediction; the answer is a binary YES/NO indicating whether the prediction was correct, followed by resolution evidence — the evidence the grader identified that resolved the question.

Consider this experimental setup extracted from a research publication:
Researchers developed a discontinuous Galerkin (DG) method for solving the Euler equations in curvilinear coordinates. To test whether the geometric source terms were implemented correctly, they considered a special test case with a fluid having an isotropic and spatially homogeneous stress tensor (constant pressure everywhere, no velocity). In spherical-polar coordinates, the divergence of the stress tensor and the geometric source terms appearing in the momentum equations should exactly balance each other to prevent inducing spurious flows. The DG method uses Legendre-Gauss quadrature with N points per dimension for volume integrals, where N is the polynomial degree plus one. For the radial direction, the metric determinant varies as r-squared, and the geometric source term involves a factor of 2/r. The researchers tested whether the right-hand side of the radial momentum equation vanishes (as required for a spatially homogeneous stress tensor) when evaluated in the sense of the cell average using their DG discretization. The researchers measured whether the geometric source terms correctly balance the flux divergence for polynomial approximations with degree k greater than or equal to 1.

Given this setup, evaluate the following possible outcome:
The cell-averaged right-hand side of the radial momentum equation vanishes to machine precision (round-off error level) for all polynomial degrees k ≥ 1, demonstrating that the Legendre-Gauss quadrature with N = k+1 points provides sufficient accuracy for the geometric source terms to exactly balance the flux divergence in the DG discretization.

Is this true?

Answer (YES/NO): YES